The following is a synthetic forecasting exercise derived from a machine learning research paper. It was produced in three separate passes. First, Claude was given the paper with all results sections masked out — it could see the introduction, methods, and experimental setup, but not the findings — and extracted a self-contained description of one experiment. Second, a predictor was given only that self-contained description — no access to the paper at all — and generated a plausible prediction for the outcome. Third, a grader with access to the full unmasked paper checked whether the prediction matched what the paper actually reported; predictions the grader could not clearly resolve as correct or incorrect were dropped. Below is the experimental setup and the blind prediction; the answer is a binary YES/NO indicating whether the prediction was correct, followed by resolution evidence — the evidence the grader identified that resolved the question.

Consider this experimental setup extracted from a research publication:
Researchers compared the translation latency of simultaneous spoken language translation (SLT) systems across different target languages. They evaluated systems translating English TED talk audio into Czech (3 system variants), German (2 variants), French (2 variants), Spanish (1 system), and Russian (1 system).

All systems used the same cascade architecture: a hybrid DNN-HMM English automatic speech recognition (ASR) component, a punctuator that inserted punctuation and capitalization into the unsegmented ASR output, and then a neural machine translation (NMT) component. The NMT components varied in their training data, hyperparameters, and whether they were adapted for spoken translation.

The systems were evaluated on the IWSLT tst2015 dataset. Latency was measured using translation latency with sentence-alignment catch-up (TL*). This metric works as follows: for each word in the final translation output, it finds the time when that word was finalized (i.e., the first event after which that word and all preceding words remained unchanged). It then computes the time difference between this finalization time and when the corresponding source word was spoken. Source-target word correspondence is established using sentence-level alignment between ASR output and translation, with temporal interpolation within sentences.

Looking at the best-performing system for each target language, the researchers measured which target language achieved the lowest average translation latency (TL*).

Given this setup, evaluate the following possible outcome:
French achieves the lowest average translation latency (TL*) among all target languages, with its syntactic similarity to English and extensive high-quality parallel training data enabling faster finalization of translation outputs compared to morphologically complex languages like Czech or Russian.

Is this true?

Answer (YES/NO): YES